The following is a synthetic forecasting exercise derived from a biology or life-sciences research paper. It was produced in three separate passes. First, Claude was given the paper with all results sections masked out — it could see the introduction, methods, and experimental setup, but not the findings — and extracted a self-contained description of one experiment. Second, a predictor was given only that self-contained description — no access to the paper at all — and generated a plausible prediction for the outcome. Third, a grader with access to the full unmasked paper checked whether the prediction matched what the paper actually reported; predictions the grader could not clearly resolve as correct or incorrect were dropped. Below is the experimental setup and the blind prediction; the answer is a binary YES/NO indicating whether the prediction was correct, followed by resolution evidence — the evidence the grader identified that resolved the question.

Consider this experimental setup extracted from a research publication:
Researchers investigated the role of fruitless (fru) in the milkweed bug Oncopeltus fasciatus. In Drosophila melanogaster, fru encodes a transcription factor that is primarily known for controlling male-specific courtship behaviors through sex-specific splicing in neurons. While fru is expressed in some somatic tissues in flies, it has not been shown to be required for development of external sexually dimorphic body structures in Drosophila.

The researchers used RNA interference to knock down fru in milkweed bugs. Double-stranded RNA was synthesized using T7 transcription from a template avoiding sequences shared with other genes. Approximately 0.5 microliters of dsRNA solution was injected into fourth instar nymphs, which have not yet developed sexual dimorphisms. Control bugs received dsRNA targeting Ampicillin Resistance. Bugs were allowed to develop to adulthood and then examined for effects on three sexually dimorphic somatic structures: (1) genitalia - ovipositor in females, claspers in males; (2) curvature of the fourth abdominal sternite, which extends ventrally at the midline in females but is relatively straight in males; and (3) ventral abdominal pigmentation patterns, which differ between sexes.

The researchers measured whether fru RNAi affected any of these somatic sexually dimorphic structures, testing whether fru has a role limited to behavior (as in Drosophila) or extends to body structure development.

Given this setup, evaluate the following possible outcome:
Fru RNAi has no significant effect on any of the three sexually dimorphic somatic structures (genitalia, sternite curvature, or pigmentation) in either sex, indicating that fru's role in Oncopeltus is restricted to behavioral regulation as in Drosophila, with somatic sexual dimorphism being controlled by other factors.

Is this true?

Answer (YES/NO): NO